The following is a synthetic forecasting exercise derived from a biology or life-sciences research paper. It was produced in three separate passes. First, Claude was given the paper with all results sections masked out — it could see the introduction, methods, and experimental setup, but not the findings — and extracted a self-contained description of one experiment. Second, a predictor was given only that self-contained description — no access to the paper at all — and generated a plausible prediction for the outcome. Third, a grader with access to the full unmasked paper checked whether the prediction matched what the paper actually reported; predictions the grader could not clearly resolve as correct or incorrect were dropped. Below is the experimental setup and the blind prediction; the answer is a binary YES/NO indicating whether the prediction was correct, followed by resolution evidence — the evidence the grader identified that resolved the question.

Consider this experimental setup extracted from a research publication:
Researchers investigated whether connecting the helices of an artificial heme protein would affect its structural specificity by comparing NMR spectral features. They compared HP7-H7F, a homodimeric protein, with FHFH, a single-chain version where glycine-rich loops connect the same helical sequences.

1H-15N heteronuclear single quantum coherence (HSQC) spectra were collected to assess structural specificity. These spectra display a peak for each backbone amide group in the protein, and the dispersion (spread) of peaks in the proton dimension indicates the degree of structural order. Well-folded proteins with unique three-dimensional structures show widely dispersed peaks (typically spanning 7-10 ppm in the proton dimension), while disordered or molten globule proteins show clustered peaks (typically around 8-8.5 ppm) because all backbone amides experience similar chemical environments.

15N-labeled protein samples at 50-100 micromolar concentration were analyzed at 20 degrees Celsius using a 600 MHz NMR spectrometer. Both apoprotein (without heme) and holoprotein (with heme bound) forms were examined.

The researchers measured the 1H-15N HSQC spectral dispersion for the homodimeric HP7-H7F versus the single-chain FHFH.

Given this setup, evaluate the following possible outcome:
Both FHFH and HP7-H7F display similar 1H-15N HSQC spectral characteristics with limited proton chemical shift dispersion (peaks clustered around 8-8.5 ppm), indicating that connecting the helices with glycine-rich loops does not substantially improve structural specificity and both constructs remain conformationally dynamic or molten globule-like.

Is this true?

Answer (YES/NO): NO